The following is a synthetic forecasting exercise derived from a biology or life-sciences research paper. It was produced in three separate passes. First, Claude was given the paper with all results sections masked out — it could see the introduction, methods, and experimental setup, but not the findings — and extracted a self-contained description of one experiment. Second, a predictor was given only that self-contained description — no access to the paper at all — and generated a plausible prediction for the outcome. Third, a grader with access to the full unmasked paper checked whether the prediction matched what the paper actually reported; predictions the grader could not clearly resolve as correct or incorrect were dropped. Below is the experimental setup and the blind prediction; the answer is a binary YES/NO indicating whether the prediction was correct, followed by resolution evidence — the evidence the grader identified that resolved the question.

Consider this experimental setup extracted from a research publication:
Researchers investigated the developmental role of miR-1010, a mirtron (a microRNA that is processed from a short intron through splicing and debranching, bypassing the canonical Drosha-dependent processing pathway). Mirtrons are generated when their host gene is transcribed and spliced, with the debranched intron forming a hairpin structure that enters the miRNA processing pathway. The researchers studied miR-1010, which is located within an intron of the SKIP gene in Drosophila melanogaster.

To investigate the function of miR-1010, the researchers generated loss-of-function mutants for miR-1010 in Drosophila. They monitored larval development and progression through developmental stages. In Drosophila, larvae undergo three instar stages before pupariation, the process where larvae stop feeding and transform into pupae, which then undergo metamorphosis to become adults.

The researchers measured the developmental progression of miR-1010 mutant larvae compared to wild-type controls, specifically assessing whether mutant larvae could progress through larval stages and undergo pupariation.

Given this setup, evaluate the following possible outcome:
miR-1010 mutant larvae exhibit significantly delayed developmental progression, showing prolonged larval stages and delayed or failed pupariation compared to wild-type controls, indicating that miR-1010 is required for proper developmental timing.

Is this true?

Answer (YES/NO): NO